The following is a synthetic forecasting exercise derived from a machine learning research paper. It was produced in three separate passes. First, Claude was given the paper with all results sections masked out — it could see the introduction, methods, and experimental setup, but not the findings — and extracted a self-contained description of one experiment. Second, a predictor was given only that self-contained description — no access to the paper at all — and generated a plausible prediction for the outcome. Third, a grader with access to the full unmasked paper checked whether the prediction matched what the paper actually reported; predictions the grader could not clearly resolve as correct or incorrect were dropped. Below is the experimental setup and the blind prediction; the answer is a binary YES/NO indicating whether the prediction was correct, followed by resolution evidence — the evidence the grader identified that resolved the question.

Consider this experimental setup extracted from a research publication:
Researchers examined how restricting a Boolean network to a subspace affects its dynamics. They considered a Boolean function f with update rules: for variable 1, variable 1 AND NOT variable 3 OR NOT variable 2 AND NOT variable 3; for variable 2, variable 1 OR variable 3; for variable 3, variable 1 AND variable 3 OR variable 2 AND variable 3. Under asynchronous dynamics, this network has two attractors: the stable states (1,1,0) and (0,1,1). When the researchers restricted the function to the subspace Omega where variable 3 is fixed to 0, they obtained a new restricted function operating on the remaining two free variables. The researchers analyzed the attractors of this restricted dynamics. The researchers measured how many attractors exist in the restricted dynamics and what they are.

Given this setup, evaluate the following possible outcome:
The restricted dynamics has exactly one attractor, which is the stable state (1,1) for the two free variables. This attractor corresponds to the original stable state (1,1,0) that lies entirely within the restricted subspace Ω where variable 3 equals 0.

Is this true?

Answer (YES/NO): YES